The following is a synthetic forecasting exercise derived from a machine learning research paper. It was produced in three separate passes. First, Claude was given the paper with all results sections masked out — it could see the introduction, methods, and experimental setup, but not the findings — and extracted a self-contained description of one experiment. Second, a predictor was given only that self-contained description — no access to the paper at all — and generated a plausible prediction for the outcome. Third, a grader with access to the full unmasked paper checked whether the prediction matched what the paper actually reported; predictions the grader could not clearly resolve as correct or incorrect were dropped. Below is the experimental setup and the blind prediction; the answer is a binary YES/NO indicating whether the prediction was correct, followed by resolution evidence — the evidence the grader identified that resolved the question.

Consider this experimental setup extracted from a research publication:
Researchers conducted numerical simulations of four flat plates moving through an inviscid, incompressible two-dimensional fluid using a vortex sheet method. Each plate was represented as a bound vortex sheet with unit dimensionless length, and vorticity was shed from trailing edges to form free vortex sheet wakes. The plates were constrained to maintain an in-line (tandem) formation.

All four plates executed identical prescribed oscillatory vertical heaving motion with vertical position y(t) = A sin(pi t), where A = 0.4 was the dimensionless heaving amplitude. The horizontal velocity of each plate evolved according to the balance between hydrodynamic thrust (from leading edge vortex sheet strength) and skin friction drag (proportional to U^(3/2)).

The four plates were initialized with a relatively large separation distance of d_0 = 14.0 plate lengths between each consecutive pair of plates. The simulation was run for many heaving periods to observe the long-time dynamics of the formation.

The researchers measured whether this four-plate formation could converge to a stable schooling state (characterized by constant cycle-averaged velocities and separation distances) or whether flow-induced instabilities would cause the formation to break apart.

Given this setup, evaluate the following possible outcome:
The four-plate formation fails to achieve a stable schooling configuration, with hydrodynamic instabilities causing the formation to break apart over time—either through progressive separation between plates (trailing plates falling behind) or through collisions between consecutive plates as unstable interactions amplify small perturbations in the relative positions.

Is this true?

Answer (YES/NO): NO